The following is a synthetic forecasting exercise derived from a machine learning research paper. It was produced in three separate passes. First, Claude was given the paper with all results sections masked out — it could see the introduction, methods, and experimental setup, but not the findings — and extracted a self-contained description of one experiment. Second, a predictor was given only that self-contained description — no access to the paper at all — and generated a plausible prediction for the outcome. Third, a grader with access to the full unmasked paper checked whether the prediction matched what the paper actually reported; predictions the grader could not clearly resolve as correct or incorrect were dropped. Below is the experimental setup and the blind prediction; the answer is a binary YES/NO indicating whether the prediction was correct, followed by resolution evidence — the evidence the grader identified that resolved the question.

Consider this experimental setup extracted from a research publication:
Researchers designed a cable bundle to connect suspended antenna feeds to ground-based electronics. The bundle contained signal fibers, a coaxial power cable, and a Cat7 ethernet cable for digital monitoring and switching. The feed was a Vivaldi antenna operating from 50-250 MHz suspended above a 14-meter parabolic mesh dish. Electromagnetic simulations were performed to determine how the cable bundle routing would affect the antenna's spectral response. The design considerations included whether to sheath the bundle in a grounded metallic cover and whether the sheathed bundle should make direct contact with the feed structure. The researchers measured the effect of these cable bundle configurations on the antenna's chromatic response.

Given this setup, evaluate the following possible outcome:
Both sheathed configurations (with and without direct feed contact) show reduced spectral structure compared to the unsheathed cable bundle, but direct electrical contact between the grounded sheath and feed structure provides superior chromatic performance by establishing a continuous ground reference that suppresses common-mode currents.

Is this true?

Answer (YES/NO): NO